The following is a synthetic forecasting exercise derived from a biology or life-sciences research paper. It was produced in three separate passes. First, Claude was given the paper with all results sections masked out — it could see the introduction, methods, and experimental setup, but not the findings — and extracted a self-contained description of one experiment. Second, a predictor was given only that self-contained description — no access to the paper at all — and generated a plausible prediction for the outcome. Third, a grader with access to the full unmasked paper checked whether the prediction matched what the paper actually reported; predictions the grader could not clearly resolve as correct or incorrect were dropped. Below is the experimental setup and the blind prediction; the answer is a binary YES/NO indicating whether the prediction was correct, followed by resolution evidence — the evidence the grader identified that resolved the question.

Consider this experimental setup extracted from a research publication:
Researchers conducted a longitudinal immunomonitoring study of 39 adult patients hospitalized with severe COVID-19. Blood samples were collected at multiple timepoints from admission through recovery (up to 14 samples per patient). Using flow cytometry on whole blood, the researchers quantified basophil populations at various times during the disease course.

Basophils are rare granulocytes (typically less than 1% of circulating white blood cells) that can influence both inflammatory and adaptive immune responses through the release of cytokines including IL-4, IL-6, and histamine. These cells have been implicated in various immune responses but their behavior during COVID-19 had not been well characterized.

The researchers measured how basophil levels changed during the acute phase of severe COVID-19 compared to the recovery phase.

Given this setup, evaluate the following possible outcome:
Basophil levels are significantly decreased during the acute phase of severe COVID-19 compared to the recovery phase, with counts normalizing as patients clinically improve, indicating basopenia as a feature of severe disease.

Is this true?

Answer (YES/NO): YES